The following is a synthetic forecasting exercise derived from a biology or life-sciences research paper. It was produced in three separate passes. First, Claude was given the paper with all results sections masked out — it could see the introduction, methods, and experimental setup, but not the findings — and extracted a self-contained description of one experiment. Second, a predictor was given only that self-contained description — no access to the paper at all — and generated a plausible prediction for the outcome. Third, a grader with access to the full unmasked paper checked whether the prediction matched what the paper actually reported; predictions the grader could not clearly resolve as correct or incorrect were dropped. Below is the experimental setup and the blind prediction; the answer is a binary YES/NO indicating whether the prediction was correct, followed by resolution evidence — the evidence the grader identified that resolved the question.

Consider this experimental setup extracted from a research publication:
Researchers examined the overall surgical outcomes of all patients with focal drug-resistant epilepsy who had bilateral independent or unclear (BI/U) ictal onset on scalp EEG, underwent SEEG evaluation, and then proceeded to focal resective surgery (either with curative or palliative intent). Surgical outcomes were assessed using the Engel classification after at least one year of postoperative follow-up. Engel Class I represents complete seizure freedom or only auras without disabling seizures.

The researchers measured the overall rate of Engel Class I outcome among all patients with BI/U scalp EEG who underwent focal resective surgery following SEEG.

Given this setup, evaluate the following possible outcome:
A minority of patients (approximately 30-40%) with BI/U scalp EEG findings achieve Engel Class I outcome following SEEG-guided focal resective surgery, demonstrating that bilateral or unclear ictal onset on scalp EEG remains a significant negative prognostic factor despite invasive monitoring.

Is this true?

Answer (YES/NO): NO